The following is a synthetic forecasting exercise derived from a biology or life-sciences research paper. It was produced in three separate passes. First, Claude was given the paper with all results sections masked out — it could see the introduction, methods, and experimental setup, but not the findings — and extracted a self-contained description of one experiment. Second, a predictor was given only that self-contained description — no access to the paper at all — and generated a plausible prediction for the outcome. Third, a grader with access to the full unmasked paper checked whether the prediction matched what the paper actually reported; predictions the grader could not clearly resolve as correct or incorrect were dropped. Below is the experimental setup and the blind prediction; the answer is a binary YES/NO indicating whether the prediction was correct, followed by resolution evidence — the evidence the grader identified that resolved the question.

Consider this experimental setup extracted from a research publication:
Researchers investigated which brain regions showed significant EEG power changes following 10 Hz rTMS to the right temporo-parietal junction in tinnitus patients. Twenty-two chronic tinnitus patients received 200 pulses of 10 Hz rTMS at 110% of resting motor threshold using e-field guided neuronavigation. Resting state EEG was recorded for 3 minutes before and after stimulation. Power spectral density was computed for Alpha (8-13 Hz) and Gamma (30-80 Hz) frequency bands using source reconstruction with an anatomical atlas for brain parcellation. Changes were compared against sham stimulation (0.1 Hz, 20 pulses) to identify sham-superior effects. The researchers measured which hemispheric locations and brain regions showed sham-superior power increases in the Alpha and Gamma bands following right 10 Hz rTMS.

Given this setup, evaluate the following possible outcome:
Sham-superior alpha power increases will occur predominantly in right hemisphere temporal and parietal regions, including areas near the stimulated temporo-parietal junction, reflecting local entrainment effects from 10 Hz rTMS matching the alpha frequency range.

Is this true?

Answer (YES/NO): NO